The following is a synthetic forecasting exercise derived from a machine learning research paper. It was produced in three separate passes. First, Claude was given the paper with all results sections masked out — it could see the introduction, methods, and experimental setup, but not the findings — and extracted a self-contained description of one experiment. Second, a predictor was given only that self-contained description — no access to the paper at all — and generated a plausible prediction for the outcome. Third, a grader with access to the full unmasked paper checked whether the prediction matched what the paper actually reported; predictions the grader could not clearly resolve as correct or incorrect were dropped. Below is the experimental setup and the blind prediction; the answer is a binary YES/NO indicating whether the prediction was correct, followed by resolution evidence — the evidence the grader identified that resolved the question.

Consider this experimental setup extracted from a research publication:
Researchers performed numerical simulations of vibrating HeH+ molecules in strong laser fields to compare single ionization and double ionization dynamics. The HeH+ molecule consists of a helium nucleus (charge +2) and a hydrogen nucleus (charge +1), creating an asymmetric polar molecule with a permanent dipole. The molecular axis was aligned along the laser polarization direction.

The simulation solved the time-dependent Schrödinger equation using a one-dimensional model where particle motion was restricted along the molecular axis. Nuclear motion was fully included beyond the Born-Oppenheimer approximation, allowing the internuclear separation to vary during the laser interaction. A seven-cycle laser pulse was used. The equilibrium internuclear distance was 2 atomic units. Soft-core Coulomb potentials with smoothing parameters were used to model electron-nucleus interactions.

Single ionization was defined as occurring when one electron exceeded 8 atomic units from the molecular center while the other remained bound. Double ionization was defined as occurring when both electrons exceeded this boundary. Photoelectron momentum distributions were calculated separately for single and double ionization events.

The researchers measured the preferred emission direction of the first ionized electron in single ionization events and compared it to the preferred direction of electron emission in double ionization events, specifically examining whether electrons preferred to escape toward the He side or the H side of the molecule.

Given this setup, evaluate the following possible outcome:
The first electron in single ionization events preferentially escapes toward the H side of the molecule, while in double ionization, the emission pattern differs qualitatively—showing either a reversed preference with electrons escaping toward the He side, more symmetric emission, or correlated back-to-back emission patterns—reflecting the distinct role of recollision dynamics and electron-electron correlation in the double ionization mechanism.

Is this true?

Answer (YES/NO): NO